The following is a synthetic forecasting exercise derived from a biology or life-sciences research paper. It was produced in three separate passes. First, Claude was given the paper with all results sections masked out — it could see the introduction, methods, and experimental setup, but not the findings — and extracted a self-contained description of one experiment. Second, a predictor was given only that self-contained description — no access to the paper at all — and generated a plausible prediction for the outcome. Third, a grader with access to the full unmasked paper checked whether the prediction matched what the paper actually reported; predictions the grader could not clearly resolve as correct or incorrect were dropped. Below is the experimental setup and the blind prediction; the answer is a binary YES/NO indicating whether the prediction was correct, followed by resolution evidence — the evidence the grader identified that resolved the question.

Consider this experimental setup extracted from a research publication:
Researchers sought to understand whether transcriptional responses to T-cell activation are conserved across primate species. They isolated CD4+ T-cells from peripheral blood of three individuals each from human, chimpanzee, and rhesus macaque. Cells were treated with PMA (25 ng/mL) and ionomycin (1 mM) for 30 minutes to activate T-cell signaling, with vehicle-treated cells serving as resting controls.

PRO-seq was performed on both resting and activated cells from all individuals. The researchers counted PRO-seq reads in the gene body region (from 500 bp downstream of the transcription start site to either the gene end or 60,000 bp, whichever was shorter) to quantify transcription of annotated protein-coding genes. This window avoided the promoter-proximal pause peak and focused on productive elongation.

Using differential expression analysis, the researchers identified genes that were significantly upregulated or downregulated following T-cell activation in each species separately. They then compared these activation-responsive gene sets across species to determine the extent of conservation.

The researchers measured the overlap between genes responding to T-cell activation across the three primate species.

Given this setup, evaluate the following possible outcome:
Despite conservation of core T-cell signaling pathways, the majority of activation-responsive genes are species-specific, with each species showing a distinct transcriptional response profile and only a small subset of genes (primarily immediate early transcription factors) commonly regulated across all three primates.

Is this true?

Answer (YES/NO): NO